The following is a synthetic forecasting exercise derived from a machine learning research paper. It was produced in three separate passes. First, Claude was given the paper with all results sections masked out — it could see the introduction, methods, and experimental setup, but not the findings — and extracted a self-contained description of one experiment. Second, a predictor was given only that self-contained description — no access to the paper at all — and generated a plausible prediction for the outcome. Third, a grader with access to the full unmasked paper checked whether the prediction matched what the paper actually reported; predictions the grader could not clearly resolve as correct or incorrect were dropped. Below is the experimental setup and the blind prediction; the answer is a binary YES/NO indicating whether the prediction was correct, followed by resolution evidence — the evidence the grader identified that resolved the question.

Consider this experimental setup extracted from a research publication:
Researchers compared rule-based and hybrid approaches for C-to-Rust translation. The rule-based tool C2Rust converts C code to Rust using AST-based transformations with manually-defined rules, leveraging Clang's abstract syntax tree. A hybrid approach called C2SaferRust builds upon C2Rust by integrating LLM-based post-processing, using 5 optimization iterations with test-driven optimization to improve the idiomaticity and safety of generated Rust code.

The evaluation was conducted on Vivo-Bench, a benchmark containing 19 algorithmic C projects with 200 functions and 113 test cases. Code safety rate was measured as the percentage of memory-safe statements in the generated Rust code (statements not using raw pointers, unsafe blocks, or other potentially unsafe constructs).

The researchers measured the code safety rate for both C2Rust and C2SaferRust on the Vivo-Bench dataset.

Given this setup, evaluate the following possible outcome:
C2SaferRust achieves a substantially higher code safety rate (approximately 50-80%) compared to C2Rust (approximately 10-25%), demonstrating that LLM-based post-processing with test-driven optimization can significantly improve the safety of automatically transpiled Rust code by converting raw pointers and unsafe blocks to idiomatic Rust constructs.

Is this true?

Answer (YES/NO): NO